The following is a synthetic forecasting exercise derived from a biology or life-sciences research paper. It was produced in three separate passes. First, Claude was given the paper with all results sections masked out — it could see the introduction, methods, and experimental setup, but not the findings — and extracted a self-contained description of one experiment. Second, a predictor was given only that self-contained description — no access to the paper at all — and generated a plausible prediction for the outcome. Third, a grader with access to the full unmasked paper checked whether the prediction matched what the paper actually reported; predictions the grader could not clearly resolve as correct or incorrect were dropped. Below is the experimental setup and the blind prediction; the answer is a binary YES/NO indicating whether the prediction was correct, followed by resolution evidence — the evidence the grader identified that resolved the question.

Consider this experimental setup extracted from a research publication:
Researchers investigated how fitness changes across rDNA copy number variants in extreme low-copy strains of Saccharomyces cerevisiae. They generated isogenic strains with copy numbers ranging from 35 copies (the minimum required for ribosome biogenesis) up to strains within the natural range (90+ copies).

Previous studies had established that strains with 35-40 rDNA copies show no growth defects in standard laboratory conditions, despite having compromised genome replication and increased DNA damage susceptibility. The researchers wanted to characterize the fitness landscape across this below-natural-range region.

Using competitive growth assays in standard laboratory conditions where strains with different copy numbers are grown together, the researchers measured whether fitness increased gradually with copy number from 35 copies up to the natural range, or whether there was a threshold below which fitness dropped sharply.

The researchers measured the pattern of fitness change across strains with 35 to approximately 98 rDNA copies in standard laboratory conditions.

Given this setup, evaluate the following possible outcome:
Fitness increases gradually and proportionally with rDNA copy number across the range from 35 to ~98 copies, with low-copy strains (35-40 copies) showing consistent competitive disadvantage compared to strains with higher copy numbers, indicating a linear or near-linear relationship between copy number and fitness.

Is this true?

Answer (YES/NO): NO